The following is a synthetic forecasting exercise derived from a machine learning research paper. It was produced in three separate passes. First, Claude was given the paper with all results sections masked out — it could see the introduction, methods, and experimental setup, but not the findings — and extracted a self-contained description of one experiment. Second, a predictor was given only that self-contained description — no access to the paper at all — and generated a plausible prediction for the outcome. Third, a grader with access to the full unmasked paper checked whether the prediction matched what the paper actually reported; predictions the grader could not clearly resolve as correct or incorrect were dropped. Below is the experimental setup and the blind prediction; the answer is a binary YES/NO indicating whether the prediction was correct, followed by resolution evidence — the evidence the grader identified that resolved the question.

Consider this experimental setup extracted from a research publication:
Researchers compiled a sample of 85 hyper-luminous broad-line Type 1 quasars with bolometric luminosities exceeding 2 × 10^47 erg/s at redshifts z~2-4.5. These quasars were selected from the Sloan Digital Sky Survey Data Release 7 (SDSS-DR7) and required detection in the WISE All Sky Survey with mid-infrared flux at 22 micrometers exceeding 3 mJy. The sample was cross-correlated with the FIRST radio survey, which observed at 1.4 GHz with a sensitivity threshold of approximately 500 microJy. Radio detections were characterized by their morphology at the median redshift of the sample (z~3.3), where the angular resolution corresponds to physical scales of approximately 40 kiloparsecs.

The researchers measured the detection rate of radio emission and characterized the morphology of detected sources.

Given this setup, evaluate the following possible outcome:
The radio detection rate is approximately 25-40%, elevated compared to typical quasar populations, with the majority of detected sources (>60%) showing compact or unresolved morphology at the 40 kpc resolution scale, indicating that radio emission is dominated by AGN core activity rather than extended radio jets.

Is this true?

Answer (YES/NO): NO